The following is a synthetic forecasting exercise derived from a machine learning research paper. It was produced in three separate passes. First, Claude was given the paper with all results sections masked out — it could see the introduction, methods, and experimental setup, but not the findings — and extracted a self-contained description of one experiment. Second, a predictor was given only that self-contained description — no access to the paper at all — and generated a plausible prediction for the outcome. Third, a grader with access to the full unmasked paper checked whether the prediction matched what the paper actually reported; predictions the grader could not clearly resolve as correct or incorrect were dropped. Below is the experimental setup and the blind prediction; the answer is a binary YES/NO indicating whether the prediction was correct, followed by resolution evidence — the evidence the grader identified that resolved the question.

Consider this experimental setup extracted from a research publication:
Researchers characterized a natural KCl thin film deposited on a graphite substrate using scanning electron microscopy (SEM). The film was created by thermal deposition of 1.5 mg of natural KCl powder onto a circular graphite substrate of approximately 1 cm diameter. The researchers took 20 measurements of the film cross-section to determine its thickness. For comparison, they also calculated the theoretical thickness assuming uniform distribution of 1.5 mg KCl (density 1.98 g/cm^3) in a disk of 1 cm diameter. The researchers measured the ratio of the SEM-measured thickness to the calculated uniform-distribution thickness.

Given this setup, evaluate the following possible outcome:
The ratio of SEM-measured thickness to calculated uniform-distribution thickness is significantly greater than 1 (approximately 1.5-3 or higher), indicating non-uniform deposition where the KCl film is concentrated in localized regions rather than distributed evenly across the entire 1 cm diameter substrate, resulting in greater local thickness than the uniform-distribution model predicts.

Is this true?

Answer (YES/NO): NO